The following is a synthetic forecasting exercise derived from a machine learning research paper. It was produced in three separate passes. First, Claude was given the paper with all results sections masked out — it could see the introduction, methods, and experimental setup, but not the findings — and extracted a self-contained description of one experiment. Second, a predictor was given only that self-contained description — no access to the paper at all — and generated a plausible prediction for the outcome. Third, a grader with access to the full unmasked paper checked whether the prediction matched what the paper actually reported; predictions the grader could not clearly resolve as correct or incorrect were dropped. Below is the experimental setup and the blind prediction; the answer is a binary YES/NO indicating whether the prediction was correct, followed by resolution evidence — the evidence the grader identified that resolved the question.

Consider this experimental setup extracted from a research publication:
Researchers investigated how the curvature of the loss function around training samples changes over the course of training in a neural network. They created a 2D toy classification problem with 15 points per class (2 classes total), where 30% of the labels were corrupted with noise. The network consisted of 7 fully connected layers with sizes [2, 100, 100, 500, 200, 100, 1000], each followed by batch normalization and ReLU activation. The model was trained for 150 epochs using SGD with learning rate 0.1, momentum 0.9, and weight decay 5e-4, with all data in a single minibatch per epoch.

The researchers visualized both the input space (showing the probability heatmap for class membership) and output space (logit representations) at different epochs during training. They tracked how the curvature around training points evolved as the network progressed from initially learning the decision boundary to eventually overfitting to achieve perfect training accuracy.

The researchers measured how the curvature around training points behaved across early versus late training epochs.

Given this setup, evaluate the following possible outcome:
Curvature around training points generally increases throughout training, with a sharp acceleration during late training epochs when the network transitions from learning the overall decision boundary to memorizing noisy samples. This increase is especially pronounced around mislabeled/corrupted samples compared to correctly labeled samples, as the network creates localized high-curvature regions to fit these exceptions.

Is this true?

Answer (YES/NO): NO